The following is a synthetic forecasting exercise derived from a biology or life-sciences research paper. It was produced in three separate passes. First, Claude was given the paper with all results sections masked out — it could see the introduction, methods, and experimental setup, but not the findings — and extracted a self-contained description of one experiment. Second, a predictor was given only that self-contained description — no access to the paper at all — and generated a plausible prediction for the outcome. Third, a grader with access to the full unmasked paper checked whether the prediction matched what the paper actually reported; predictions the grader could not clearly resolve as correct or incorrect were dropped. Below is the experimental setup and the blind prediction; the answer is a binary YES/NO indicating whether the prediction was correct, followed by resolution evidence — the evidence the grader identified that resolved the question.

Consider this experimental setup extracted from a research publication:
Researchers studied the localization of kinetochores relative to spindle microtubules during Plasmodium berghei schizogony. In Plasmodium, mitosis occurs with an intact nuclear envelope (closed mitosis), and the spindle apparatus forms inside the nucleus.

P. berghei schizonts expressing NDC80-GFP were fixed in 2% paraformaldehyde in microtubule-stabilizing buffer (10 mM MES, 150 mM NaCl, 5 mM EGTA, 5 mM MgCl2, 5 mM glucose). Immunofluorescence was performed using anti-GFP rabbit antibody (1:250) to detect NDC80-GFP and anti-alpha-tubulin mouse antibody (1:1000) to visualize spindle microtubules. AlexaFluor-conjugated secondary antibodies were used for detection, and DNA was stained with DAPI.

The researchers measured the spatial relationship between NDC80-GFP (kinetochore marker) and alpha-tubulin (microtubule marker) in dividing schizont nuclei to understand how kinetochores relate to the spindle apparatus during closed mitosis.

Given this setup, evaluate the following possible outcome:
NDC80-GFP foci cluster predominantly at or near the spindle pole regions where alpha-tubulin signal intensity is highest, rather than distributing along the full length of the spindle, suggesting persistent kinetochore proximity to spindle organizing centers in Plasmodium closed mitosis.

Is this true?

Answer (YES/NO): YES